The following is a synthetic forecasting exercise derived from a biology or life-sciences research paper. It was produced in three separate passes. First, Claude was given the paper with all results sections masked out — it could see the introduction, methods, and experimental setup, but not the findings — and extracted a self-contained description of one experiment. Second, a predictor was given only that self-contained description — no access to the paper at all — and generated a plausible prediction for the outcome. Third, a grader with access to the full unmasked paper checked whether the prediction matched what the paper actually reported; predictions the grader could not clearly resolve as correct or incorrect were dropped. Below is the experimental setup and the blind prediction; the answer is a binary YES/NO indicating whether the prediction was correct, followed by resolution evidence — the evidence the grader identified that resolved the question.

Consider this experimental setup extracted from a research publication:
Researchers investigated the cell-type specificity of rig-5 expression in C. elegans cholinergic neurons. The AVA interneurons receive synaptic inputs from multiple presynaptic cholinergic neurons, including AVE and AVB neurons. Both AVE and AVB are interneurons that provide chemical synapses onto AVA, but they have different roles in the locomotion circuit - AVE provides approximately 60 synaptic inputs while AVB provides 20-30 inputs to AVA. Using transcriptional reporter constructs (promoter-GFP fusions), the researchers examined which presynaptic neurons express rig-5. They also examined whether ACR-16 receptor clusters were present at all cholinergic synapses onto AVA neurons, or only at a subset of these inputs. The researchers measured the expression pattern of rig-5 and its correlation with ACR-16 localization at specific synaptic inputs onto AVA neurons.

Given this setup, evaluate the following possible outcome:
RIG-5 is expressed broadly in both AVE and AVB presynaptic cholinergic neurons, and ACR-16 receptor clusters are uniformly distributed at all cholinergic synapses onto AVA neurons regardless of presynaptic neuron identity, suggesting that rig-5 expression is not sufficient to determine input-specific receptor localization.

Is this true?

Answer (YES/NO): NO